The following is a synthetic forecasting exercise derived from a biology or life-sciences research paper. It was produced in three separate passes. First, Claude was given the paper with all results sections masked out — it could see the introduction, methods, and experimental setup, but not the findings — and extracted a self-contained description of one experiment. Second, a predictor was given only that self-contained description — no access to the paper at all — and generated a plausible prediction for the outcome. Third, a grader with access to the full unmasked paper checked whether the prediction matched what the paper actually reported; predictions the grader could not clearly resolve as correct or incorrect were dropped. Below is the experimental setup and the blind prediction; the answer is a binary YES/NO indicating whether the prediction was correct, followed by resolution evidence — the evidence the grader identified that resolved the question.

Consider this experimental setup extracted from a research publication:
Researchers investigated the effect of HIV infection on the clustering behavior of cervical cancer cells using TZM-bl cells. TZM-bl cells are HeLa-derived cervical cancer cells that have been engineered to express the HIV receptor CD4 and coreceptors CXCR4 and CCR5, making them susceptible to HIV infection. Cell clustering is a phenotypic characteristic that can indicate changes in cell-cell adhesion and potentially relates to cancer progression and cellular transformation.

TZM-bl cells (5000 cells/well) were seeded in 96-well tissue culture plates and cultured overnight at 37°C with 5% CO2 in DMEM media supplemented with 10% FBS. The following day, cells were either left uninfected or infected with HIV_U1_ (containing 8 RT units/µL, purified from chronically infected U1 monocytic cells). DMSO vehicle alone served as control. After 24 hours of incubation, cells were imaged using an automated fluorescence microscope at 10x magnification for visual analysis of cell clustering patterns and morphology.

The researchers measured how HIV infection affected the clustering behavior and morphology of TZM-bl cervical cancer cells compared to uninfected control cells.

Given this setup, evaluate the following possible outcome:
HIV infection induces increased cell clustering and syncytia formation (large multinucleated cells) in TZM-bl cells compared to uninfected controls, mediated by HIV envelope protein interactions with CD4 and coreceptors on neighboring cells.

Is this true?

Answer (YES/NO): NO